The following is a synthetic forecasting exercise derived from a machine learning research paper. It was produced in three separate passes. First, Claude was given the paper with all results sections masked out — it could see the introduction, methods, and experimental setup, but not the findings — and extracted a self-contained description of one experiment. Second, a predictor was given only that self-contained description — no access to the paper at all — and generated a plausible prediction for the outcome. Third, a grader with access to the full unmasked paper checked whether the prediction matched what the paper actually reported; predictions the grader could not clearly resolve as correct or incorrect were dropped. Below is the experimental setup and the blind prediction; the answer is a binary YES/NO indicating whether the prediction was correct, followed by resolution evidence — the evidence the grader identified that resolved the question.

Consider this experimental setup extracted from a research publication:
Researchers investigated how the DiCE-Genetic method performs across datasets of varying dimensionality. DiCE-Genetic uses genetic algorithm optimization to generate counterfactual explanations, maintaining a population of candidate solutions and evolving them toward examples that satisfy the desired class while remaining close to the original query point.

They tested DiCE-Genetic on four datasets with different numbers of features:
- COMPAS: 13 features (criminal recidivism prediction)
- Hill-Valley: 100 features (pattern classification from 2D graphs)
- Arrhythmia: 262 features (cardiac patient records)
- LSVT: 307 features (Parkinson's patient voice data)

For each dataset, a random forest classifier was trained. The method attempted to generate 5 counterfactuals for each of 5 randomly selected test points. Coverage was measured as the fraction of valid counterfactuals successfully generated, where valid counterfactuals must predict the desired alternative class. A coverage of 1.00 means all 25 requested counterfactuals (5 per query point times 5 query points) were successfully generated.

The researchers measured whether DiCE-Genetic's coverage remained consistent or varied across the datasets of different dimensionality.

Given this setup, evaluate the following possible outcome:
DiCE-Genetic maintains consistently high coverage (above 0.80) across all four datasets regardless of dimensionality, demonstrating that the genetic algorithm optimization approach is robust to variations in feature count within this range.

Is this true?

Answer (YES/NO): NO